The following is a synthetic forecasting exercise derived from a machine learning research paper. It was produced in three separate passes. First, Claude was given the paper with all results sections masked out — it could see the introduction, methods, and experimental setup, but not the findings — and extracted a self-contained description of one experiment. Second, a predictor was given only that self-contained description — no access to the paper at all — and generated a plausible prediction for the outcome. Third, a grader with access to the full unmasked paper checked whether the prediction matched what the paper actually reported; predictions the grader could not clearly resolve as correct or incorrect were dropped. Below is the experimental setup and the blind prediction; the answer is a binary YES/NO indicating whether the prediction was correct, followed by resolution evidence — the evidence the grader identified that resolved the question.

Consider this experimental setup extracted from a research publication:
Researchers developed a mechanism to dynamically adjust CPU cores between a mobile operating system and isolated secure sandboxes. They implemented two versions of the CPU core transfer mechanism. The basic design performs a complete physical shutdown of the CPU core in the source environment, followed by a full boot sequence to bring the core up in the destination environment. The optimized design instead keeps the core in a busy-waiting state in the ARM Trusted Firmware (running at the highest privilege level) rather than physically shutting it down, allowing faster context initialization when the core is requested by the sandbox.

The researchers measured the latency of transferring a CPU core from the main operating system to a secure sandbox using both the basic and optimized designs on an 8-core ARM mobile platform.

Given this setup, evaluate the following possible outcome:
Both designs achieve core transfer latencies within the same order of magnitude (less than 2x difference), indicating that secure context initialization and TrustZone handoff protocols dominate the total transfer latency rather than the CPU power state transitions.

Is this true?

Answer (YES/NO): NO